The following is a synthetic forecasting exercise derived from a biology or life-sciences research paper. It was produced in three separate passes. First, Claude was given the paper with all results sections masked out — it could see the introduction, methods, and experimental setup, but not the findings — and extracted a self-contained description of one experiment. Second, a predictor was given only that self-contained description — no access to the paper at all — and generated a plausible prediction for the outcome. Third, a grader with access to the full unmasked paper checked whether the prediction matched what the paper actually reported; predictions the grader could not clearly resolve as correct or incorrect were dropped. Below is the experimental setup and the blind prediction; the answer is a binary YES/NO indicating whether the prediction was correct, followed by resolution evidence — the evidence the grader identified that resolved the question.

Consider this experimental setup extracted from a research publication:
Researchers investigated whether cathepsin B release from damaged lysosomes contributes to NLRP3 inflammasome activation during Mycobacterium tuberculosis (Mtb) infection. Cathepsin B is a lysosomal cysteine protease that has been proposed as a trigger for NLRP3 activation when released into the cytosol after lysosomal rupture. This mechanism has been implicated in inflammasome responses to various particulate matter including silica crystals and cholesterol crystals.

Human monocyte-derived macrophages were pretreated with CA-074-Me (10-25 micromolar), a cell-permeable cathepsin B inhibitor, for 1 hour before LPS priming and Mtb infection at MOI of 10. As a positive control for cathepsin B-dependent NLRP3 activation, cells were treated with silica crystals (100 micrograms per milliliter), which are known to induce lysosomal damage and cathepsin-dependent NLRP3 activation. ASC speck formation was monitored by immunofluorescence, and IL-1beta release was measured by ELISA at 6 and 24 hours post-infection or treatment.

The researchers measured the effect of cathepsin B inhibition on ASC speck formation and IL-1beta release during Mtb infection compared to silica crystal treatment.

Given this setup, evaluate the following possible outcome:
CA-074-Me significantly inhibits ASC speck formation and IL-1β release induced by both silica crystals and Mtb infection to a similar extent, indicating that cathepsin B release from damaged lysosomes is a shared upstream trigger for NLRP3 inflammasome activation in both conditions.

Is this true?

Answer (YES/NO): NO